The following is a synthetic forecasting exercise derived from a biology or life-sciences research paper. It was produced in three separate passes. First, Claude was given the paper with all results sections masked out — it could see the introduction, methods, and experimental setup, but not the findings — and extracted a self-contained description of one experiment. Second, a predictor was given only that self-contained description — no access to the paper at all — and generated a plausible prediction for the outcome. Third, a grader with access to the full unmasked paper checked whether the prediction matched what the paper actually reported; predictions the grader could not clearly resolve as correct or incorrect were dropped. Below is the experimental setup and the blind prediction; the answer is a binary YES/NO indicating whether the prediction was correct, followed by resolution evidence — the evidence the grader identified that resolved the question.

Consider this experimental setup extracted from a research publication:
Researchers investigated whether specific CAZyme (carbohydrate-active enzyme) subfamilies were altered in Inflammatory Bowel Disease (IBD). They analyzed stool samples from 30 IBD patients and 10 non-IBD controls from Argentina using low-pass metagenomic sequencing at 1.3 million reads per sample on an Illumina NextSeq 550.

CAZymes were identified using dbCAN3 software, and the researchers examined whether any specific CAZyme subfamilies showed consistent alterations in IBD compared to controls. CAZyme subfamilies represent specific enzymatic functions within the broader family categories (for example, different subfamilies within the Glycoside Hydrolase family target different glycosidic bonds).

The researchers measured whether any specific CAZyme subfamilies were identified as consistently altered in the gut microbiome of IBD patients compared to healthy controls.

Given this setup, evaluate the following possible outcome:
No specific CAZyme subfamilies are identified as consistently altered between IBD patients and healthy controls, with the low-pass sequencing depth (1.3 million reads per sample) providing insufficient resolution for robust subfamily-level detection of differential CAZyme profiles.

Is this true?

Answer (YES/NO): NO